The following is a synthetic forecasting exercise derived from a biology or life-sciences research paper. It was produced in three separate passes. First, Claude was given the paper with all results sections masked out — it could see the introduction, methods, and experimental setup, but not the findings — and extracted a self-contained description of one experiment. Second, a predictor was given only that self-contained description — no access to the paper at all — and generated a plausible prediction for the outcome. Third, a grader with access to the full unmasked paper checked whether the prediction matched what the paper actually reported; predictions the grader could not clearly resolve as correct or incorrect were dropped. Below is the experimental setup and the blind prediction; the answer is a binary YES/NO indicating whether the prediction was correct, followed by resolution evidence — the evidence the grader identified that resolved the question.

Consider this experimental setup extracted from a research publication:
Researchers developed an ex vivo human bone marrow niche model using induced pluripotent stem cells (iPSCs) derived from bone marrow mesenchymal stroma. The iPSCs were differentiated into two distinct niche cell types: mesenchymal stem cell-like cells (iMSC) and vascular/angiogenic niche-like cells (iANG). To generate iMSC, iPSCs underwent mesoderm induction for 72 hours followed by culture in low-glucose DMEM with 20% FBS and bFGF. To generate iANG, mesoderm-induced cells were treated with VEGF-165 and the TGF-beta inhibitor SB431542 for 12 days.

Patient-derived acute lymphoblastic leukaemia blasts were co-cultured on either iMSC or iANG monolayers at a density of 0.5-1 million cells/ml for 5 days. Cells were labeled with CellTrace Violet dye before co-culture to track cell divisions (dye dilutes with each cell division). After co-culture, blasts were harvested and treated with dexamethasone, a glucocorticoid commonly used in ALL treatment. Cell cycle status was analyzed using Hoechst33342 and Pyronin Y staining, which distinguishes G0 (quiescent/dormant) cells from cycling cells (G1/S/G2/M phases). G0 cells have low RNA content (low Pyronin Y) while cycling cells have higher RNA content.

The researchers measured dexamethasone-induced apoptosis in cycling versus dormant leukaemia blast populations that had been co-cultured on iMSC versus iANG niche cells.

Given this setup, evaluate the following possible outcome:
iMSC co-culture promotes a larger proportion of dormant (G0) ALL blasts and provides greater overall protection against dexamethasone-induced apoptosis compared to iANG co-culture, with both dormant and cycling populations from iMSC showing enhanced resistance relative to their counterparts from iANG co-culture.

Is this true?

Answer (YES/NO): NO